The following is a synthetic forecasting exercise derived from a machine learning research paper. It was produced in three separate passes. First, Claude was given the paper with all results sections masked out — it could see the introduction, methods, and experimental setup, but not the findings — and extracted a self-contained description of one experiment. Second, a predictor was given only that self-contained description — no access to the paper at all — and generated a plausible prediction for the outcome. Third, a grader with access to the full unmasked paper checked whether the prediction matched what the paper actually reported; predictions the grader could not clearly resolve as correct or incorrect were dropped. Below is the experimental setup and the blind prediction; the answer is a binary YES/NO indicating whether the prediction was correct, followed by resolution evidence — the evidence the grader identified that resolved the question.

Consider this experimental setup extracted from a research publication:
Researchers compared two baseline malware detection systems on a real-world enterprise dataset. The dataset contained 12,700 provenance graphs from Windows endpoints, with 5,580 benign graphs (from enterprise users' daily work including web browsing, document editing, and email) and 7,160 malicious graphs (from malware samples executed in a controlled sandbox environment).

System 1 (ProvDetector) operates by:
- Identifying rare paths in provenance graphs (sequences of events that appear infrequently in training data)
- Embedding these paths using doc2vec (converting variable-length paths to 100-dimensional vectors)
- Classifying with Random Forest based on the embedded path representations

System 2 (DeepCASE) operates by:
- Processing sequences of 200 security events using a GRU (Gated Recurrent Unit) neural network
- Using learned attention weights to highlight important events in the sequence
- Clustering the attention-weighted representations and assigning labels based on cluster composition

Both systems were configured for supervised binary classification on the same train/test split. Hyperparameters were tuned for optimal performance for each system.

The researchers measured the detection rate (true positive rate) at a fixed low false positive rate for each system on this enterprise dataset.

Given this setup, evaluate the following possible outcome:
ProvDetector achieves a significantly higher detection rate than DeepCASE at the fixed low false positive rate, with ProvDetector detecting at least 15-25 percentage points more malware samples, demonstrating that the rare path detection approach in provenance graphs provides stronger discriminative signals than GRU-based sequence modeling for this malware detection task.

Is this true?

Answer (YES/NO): NO